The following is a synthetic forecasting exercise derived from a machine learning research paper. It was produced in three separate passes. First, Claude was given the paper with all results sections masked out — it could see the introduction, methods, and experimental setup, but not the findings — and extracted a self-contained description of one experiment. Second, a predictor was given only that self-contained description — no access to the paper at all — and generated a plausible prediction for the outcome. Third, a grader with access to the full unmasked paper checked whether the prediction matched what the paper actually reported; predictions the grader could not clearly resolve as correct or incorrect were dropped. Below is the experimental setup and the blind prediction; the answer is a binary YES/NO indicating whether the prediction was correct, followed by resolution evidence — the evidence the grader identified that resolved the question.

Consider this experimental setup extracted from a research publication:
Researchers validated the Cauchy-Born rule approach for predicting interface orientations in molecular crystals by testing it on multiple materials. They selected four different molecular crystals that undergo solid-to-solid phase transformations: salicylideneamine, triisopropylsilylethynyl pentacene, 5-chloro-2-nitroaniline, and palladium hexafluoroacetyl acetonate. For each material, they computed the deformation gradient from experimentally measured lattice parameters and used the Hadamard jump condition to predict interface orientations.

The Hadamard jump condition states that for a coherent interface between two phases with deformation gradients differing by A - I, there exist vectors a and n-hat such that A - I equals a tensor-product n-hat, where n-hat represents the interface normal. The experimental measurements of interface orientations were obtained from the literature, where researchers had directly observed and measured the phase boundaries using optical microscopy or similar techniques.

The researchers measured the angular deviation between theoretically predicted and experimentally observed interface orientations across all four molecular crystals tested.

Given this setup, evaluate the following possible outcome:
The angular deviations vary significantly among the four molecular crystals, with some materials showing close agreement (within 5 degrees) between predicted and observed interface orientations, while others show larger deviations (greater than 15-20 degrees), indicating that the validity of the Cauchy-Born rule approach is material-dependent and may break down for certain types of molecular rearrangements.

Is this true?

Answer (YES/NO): NO